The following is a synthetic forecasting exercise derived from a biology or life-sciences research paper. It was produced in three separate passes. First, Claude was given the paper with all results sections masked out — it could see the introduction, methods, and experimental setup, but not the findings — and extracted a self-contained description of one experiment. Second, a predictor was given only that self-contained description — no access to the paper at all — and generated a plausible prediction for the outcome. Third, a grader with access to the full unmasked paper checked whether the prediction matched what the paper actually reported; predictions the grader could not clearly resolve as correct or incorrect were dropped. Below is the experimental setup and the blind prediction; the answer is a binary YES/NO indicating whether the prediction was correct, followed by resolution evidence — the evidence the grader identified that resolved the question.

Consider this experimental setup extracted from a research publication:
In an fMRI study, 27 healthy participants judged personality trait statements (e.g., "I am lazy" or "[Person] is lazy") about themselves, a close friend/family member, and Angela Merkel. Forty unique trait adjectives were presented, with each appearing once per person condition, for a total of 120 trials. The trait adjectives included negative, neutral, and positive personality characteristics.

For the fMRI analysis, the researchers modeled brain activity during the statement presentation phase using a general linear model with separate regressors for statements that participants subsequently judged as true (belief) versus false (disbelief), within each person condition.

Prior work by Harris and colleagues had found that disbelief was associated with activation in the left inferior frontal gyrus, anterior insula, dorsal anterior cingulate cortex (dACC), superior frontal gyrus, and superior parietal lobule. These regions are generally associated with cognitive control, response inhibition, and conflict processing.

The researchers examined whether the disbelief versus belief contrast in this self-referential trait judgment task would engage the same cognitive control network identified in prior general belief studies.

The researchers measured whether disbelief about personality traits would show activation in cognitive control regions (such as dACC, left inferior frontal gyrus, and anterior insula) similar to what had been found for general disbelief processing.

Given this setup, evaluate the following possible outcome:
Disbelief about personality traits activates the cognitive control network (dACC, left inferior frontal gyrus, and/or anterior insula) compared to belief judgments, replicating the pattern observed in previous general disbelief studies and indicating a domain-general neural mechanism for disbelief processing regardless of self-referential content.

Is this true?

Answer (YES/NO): NO